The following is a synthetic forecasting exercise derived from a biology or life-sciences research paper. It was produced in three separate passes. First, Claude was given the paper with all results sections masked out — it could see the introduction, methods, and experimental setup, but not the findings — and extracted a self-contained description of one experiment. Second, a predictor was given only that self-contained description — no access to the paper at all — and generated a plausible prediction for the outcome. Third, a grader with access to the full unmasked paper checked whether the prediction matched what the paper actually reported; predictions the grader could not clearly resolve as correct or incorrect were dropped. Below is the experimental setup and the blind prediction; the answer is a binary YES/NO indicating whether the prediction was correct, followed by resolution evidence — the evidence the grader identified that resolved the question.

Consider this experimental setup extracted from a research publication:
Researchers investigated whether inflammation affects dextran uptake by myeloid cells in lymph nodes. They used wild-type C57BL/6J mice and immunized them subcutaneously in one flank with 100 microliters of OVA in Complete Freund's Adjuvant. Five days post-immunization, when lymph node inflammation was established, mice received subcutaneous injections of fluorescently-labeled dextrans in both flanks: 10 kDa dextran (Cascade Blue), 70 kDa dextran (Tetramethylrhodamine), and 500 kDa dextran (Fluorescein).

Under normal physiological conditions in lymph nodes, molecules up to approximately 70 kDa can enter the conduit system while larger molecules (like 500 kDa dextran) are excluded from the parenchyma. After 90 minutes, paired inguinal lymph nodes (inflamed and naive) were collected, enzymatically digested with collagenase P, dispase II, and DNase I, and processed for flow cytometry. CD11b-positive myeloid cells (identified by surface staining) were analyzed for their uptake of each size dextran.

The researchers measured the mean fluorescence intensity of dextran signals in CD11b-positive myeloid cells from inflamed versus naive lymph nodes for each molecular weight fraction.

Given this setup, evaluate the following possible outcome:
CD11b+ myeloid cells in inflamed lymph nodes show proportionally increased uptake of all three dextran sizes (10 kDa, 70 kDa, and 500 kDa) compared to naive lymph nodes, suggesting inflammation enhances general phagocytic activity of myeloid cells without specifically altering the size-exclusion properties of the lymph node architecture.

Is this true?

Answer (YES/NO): NO